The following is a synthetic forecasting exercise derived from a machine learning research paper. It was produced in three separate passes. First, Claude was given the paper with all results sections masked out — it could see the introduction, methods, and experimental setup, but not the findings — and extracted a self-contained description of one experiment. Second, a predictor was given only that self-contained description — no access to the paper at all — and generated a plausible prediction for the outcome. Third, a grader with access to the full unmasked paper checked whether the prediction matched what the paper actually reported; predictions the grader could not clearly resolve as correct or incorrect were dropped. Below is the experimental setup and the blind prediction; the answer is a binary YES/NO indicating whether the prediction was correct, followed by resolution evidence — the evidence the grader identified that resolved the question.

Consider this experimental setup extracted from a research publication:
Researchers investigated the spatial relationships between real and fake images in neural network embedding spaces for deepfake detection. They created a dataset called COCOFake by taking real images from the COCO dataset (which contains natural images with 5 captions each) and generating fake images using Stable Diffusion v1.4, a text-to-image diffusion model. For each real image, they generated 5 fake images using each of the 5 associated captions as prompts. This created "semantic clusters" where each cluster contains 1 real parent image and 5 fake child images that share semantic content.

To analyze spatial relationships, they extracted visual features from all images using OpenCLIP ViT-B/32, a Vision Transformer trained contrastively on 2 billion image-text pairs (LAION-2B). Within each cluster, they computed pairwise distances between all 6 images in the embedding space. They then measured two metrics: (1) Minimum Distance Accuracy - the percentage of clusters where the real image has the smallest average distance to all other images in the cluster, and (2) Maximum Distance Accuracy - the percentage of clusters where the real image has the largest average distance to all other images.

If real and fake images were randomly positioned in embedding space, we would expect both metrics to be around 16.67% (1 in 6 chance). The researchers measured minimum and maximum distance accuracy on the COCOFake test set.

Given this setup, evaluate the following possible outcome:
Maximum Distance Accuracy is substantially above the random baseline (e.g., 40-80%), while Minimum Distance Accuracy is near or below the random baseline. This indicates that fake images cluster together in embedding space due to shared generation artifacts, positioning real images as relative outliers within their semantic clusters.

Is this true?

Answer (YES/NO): YES